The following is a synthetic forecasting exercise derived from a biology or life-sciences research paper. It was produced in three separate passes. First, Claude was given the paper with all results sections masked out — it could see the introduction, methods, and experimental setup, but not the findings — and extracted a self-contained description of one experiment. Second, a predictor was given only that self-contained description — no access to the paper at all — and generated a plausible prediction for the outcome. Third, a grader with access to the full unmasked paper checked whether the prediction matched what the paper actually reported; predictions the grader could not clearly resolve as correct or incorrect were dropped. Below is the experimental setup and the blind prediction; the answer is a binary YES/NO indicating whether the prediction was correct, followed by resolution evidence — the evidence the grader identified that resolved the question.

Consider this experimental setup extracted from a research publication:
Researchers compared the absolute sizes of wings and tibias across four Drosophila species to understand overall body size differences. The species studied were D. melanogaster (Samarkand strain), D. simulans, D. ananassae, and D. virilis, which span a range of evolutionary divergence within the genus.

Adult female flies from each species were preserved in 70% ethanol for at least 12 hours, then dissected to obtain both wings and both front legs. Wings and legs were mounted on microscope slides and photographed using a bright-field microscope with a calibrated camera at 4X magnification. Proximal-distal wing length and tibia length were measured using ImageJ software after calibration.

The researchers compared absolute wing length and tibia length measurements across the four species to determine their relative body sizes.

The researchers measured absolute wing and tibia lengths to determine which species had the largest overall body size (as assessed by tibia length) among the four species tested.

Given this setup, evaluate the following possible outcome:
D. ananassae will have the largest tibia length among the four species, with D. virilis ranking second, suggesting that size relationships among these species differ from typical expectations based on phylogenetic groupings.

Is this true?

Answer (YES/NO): NO